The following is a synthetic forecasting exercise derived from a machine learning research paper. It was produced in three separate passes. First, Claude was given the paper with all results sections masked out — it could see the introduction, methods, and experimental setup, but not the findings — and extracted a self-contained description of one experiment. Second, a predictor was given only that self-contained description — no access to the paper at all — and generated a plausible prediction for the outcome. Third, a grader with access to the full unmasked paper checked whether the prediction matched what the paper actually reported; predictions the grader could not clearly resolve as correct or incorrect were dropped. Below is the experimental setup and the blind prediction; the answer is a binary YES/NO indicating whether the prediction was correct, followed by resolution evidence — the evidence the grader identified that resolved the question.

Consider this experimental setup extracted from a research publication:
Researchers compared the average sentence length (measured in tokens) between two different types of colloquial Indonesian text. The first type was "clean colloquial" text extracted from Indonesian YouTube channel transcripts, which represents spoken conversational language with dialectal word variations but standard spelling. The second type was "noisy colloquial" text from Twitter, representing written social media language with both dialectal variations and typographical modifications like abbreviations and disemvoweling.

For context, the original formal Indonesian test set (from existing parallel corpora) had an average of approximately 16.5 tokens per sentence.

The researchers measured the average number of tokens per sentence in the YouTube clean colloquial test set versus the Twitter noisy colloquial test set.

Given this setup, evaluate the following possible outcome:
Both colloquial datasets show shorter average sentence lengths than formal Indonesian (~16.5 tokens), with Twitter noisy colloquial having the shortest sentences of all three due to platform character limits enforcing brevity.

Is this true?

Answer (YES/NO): NO